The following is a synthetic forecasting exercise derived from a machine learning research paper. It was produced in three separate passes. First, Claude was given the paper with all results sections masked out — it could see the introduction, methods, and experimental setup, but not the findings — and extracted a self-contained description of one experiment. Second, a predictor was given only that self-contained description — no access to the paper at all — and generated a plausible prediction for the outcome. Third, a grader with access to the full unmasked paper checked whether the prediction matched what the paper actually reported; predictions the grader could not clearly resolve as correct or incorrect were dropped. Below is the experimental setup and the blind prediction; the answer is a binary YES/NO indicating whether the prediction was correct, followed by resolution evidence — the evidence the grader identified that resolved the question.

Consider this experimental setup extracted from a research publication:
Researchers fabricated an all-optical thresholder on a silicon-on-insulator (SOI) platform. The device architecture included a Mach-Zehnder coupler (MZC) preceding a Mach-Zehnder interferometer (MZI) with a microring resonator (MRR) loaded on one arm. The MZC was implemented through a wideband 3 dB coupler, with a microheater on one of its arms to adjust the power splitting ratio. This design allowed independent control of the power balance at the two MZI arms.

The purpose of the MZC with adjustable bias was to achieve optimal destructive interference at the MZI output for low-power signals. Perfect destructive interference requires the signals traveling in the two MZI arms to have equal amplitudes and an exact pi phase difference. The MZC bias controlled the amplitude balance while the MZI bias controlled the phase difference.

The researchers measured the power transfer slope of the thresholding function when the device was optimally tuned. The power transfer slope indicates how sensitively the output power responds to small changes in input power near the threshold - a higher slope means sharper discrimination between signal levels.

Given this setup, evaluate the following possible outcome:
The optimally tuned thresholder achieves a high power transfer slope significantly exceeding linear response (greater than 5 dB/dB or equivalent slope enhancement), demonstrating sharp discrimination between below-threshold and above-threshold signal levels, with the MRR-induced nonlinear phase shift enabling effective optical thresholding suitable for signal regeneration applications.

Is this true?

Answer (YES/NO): YES